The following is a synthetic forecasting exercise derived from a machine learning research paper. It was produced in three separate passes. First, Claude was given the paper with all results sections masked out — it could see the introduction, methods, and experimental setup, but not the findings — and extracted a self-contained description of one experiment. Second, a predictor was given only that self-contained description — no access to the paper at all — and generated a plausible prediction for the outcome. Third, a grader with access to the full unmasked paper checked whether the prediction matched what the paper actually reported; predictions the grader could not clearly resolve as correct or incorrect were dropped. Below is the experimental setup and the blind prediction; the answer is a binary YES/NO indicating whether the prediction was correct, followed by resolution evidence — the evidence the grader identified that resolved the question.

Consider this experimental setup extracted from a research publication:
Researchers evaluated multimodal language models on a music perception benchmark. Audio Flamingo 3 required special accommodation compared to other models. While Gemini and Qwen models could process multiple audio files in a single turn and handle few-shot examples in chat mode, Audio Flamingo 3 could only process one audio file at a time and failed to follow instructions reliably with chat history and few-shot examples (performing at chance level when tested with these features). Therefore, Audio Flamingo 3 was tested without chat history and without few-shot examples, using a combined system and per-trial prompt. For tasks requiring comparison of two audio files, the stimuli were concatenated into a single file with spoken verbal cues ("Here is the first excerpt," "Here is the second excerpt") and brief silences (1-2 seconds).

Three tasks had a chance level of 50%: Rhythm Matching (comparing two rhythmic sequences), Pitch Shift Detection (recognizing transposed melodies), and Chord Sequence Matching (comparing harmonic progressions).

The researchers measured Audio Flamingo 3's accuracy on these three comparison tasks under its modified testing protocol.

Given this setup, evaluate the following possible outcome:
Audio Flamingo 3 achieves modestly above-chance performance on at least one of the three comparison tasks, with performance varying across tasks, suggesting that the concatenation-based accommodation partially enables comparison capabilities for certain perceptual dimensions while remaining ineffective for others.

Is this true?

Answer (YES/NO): NO